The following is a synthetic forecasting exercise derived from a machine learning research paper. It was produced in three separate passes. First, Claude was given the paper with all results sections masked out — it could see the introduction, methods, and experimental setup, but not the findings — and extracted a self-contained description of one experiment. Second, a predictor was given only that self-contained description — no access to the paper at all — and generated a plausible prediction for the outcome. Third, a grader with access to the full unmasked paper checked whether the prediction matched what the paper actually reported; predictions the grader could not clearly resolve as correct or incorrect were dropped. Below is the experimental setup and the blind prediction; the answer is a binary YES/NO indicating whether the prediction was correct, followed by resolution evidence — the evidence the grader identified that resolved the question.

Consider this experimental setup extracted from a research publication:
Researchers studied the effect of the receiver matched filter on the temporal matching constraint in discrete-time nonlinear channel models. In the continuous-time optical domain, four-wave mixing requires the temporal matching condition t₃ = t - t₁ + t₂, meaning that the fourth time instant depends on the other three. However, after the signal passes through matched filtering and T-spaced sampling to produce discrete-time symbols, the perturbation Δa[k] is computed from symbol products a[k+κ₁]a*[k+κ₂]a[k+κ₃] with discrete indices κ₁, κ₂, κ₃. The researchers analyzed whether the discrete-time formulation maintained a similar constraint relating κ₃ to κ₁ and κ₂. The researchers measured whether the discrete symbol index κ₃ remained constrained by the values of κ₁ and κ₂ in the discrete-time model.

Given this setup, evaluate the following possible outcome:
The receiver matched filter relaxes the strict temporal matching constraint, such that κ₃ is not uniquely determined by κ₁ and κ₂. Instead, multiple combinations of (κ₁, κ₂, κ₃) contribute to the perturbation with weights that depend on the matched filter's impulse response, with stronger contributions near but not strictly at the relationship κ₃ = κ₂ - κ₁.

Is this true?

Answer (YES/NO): NO